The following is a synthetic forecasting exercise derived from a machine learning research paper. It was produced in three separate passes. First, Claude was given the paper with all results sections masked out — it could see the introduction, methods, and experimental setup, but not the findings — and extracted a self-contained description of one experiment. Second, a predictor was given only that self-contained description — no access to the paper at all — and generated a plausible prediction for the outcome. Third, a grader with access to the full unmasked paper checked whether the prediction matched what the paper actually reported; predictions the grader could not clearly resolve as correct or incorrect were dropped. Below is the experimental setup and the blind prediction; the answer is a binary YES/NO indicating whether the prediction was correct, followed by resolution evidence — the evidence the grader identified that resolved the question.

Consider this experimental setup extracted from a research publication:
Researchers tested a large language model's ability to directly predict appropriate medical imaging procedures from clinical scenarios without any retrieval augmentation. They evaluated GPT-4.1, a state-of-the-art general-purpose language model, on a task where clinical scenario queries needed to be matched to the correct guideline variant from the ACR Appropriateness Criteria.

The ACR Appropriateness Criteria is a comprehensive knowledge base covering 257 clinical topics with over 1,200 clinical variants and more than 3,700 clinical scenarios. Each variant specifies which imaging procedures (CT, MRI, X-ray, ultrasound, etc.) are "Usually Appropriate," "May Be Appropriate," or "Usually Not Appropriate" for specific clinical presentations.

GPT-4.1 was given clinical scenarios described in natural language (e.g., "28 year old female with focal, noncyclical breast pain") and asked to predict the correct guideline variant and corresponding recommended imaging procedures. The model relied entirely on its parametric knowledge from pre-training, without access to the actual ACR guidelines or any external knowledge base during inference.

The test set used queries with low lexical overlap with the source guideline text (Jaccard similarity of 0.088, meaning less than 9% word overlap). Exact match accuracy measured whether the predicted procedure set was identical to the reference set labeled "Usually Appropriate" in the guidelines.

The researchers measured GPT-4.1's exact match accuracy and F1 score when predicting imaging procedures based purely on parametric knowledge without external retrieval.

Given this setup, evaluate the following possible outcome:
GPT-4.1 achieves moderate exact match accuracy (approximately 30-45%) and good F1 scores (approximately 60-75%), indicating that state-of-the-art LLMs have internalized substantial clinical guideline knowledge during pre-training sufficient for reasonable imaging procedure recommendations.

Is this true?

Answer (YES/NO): NO